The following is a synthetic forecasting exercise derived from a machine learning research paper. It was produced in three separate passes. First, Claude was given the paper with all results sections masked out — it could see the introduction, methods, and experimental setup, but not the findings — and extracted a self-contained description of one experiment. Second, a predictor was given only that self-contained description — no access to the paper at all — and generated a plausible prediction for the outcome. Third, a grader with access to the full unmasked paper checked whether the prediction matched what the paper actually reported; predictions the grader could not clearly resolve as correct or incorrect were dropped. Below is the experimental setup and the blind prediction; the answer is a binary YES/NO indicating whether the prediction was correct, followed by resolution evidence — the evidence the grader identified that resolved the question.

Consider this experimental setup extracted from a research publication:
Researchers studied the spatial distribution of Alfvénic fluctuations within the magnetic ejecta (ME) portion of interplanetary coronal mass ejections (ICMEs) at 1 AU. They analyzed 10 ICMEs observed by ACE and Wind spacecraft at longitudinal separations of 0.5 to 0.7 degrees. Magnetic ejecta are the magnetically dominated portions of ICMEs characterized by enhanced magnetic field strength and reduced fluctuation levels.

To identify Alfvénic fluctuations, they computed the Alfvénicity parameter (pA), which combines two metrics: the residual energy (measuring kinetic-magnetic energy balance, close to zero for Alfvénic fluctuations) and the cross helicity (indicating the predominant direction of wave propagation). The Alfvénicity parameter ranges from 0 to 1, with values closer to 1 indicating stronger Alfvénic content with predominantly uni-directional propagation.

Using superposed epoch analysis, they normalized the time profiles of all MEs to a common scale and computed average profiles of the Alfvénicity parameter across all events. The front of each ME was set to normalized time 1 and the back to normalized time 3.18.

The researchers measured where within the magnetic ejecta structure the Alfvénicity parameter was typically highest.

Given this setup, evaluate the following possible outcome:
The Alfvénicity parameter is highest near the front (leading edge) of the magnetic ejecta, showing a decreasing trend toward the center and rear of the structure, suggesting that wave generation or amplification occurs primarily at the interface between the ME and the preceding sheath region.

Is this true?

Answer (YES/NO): NO